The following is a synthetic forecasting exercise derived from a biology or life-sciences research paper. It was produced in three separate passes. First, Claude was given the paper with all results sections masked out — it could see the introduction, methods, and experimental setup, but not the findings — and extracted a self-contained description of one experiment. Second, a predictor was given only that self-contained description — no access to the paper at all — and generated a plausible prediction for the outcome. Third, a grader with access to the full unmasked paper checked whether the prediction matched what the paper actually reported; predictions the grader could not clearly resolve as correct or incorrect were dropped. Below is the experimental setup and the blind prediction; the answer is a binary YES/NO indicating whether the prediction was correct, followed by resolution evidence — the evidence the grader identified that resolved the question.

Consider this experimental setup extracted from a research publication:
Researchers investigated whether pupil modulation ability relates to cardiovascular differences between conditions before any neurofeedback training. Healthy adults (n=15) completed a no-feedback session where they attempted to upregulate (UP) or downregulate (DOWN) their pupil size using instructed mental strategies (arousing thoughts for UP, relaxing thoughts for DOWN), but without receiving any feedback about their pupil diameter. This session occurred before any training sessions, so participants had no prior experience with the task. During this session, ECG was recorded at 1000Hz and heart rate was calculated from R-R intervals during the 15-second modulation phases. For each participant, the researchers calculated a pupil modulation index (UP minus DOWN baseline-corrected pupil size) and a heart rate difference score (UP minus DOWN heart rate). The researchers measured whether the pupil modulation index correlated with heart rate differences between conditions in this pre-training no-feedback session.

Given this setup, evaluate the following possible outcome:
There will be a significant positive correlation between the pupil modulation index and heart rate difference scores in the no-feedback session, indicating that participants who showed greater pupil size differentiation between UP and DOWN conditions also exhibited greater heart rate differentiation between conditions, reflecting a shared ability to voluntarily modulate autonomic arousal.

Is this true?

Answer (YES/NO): NO